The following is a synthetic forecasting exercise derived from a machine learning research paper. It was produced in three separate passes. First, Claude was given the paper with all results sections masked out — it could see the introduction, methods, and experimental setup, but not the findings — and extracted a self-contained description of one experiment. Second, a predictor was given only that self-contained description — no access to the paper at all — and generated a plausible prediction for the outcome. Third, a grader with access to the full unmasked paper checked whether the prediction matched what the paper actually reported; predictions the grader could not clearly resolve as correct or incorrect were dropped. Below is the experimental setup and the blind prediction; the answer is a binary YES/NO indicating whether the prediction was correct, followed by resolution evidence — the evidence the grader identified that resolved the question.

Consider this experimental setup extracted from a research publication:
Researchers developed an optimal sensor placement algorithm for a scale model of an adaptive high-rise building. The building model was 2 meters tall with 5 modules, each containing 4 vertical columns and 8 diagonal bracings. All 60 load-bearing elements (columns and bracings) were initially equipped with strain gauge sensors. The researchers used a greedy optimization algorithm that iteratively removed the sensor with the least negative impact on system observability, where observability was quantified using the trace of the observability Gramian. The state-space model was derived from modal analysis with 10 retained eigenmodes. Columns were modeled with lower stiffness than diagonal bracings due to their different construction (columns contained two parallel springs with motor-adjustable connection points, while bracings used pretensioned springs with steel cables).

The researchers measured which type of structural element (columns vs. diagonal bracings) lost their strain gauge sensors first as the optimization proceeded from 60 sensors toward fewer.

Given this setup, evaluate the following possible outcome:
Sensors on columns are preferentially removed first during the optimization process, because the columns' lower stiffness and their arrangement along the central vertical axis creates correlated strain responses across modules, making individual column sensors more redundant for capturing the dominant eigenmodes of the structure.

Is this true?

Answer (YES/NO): YES